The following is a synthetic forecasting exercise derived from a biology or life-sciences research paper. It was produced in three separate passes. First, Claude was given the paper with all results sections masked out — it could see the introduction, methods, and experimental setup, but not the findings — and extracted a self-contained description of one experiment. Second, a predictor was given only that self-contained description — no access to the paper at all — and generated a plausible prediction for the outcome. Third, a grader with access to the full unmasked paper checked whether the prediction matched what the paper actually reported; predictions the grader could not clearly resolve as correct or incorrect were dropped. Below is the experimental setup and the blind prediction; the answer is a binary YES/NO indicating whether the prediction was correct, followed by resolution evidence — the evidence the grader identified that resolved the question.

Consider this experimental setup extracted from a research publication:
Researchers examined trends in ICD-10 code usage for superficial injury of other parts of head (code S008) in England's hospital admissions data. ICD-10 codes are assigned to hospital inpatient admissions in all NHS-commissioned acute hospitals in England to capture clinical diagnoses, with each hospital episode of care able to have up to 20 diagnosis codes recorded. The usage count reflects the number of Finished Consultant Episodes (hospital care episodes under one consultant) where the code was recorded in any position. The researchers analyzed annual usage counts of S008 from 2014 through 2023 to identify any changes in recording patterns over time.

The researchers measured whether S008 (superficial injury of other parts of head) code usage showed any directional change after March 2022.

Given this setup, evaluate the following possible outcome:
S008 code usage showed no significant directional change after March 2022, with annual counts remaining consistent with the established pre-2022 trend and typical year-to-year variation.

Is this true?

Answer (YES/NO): NO